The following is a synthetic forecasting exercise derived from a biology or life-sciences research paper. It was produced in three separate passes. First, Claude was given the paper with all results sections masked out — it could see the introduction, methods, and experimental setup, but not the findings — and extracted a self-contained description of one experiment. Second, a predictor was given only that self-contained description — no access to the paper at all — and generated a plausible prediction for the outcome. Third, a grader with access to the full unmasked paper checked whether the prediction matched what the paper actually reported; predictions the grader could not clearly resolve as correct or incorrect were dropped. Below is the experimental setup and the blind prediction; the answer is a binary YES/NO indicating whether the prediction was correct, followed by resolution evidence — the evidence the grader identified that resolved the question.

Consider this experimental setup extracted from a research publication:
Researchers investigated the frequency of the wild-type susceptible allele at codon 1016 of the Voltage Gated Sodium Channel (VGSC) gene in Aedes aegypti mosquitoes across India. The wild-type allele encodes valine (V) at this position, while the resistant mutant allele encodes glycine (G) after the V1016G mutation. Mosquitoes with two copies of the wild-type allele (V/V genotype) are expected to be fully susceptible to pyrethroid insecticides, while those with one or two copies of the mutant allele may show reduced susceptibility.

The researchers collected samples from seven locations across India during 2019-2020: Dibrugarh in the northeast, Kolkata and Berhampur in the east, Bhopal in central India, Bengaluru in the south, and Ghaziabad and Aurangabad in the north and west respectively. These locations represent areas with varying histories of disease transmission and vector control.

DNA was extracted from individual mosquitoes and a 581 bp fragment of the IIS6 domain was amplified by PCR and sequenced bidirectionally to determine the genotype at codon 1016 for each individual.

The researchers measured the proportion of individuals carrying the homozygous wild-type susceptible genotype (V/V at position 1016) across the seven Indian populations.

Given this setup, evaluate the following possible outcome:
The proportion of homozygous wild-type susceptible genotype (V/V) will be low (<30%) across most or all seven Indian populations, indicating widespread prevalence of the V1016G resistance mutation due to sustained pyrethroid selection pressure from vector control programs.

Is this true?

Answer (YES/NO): NO